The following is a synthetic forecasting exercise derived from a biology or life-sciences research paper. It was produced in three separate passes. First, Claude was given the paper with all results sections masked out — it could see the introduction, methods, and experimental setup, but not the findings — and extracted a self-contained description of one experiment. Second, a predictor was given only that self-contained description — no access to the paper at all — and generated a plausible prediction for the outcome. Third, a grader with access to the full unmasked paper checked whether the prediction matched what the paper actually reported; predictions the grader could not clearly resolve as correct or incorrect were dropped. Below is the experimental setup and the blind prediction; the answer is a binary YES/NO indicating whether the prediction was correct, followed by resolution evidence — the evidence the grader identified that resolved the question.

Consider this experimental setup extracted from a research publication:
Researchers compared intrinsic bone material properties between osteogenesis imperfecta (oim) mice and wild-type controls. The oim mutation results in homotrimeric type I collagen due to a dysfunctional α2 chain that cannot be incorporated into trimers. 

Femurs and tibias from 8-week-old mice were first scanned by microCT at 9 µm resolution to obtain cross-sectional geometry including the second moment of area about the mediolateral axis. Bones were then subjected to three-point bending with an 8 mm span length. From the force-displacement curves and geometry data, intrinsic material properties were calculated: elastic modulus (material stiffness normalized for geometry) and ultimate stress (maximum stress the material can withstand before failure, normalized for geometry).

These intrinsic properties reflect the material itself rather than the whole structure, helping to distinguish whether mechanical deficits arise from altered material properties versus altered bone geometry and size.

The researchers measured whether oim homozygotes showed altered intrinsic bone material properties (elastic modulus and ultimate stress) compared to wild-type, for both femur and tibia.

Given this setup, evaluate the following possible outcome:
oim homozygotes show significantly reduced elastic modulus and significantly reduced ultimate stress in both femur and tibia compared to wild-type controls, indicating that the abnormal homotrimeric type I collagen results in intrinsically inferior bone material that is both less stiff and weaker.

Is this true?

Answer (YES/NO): NO